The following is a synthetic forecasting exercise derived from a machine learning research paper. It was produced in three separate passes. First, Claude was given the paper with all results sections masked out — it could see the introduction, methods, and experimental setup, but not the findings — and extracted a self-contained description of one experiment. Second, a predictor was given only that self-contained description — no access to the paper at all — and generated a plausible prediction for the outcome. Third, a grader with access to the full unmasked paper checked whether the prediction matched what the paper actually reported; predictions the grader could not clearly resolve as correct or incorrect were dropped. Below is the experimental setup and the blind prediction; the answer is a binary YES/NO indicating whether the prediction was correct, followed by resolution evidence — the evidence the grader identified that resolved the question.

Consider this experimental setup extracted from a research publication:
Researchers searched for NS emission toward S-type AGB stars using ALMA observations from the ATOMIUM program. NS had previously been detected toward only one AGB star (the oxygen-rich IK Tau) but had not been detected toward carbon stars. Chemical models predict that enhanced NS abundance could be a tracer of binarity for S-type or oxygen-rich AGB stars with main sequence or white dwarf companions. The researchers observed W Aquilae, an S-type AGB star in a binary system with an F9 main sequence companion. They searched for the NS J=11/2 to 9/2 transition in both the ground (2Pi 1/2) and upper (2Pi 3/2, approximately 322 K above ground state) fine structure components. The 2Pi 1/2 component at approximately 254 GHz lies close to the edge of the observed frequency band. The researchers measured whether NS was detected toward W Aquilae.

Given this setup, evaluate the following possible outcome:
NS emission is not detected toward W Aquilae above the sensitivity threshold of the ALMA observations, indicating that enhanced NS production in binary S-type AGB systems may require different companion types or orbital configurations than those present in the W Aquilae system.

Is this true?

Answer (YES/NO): NO